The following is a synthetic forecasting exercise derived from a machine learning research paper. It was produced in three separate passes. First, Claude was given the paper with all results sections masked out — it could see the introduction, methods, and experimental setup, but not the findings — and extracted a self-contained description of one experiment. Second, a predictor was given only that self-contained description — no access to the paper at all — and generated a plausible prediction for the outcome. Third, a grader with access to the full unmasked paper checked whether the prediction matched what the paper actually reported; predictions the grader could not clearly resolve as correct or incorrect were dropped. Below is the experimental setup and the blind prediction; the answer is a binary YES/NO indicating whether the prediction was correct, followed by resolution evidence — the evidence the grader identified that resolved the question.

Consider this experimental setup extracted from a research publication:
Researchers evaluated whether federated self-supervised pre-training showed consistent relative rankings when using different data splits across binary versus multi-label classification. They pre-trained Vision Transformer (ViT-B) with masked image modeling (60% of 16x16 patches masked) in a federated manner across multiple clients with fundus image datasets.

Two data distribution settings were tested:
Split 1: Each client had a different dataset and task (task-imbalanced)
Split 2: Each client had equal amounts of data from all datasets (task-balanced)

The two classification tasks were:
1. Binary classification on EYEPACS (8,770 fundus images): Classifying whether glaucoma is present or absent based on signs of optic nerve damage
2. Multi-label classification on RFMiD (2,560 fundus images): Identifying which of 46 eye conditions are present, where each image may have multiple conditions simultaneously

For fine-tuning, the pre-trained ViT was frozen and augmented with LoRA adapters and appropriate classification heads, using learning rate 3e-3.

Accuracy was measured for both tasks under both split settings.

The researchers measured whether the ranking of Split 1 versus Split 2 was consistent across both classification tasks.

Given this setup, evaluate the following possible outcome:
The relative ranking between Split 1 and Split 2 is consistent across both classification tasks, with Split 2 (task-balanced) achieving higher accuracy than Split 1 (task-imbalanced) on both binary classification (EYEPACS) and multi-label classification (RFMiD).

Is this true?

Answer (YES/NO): YES